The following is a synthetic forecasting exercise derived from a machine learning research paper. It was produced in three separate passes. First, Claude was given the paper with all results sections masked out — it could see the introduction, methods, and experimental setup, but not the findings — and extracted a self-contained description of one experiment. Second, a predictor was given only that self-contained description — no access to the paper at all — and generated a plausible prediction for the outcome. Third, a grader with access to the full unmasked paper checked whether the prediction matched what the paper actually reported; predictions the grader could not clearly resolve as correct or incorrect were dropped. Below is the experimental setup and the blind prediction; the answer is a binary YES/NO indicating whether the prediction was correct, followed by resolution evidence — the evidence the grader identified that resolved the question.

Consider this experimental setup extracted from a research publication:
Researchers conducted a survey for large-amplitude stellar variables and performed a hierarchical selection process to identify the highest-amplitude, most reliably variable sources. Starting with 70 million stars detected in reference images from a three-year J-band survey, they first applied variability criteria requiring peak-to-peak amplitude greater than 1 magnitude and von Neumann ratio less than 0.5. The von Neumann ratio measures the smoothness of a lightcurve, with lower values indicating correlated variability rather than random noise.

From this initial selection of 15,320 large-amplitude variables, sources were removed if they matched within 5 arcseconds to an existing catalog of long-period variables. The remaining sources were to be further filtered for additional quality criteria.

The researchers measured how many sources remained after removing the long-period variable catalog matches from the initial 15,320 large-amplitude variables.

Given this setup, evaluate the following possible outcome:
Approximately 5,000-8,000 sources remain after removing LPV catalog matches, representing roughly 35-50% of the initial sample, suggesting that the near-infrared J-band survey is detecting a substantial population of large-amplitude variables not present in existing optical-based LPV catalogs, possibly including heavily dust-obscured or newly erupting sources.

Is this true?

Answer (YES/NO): NO